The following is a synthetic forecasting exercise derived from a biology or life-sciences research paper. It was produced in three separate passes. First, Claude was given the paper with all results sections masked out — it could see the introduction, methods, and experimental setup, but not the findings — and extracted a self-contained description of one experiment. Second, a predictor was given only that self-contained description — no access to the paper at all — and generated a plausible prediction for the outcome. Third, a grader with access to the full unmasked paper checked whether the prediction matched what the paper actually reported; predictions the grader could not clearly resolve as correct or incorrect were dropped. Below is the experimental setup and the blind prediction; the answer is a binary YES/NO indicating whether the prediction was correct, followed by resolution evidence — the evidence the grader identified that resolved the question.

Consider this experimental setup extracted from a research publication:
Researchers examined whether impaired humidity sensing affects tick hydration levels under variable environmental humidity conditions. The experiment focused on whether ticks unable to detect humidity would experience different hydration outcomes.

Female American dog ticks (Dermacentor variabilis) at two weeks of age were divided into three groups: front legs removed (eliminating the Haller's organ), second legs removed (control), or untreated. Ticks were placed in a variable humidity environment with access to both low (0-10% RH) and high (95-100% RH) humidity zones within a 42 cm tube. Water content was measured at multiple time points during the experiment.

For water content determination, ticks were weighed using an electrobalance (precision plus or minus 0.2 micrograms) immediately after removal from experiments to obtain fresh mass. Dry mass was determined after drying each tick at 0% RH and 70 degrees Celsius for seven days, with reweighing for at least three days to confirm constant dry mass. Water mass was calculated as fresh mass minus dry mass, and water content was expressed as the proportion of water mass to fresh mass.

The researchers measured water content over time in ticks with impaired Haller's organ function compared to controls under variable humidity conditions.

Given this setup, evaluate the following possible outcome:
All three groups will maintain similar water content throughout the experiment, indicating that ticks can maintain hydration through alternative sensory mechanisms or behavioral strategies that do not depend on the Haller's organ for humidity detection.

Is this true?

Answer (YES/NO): NO